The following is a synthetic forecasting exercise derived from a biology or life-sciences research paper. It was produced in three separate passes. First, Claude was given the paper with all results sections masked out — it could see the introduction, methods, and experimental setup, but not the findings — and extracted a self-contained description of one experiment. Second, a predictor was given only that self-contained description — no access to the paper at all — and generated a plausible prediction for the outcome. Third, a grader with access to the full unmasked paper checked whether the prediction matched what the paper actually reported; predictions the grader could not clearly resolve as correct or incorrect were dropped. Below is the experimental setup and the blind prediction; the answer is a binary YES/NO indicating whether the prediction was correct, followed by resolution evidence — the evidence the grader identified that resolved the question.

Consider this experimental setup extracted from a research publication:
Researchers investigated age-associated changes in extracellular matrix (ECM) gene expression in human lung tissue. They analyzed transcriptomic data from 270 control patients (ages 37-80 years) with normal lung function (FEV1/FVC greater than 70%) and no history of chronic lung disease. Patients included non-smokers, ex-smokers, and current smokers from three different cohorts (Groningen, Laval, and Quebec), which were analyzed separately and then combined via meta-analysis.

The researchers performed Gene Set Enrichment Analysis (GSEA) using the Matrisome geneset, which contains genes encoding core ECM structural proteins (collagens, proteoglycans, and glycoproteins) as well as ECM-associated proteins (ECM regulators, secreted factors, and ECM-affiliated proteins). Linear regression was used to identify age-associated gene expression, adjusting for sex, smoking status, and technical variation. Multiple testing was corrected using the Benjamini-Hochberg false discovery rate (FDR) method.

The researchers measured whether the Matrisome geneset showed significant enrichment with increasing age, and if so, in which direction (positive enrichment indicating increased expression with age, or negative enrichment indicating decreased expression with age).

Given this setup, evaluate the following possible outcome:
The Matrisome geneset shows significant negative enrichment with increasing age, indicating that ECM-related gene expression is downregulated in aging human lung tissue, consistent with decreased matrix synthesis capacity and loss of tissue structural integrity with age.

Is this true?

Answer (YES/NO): NO